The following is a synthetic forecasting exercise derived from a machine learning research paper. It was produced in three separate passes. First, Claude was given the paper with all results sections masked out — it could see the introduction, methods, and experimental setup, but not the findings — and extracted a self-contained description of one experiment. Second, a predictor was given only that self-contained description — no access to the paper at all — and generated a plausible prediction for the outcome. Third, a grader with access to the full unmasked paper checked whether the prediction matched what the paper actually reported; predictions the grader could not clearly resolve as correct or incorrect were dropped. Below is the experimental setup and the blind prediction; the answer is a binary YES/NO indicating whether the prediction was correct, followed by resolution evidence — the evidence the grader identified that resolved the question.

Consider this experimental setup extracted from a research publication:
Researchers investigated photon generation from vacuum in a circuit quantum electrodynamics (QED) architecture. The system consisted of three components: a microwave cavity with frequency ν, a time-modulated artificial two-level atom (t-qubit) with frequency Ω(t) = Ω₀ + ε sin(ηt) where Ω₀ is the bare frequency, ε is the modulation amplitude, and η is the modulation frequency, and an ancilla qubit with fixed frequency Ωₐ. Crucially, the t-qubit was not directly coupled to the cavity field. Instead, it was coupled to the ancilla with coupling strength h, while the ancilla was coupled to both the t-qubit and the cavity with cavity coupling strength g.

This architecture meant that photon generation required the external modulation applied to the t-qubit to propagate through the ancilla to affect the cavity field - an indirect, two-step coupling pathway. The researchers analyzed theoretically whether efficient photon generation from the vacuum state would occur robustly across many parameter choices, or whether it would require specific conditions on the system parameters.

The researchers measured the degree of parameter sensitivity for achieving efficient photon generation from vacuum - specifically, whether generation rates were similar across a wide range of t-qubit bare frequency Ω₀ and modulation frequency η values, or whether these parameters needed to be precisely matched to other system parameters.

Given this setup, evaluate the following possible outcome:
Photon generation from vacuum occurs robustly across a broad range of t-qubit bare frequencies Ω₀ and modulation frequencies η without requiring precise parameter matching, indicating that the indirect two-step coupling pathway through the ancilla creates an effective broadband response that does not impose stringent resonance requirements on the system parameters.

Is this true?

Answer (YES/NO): NO